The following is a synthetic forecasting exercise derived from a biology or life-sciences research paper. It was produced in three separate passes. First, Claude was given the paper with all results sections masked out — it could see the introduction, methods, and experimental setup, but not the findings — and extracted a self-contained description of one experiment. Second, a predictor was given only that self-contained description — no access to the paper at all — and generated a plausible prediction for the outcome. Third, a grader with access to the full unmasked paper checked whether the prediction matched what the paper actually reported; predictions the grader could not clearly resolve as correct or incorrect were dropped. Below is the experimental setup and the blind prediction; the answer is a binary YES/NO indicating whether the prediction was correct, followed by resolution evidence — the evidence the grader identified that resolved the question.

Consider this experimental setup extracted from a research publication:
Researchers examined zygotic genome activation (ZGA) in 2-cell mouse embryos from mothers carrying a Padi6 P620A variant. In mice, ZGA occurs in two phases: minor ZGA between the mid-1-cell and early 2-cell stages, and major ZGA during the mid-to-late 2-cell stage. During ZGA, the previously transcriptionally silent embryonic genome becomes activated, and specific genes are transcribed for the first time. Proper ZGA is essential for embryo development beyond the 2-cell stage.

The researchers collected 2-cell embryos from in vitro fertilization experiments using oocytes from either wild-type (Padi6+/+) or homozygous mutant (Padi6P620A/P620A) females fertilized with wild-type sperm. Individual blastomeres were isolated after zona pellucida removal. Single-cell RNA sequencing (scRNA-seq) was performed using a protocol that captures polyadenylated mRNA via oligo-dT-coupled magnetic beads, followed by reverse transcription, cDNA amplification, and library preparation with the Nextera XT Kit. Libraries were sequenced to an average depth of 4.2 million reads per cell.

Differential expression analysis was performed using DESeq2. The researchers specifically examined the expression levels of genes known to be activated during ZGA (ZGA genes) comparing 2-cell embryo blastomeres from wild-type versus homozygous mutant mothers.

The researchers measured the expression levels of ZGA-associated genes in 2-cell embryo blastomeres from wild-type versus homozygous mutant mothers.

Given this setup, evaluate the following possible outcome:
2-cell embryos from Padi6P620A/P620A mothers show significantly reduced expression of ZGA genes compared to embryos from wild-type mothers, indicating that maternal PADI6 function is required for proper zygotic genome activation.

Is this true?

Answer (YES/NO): YES